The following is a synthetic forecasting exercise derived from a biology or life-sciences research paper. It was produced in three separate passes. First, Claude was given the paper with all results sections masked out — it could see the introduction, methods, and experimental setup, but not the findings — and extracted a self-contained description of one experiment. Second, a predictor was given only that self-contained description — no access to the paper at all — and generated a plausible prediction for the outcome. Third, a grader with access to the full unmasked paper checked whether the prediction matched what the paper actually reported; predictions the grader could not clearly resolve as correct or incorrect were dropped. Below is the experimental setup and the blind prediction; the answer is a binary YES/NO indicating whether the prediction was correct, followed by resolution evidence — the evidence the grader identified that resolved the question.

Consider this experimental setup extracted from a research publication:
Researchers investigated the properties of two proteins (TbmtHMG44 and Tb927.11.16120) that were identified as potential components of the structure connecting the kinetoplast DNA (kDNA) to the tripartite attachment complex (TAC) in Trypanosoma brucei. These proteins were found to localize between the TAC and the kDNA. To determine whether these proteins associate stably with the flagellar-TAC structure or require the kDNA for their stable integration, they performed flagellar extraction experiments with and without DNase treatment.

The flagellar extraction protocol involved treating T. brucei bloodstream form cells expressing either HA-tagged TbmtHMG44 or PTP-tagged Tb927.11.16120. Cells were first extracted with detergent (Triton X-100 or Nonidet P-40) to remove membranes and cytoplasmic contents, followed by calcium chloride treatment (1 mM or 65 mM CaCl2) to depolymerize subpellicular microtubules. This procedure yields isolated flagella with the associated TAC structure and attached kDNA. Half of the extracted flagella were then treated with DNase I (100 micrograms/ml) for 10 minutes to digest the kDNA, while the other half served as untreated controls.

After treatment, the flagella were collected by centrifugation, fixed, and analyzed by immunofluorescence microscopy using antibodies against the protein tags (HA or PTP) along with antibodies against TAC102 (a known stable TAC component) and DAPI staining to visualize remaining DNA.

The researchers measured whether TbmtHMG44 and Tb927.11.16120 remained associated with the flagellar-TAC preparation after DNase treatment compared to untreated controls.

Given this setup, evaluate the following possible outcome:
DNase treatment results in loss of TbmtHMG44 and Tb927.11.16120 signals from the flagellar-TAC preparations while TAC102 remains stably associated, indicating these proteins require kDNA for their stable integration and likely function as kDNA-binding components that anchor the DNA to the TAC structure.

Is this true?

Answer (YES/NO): NO